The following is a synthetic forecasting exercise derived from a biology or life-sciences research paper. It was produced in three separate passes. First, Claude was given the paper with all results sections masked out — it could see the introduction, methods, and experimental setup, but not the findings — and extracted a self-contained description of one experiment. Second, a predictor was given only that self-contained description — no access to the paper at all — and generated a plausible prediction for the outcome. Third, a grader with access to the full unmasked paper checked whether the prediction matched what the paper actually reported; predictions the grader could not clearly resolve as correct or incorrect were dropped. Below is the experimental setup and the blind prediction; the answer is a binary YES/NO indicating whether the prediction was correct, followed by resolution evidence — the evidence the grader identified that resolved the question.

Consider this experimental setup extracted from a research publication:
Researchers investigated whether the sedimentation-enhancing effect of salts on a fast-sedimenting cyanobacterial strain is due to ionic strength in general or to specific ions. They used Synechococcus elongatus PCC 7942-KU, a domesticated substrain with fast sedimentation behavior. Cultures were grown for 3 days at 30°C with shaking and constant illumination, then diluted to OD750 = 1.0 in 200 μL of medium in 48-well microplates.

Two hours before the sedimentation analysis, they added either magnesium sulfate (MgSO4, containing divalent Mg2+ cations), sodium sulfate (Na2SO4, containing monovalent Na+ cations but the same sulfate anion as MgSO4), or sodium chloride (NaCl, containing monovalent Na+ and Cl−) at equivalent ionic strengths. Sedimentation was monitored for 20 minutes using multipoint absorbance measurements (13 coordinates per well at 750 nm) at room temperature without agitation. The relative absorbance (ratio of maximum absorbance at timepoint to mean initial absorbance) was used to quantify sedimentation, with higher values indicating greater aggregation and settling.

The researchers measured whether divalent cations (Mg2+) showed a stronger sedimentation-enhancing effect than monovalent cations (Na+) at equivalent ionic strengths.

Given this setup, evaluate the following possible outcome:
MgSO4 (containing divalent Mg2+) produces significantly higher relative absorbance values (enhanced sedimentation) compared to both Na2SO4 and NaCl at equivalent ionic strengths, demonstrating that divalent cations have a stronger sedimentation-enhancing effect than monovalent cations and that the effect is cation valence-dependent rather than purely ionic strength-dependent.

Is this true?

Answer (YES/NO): NO